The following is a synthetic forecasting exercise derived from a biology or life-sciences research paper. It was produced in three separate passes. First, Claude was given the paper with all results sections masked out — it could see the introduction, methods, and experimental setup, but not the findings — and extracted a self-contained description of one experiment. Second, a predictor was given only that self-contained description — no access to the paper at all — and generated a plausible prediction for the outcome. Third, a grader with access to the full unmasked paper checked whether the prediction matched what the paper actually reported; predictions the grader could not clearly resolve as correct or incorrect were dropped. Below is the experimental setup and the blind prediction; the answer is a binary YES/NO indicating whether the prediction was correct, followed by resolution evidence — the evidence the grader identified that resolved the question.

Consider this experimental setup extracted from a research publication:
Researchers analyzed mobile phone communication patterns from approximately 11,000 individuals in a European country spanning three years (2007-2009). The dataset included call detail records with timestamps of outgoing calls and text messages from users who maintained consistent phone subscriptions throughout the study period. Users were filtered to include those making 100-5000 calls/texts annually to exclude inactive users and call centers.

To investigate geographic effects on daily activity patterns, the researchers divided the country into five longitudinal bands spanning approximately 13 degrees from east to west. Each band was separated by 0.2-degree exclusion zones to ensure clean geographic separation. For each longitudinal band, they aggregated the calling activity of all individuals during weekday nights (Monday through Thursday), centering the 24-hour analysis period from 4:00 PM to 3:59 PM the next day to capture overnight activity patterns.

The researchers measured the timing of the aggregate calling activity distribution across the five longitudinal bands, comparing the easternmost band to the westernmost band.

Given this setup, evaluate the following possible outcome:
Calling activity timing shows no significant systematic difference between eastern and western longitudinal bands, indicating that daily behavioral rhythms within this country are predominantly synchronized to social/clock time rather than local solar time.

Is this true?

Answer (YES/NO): NO